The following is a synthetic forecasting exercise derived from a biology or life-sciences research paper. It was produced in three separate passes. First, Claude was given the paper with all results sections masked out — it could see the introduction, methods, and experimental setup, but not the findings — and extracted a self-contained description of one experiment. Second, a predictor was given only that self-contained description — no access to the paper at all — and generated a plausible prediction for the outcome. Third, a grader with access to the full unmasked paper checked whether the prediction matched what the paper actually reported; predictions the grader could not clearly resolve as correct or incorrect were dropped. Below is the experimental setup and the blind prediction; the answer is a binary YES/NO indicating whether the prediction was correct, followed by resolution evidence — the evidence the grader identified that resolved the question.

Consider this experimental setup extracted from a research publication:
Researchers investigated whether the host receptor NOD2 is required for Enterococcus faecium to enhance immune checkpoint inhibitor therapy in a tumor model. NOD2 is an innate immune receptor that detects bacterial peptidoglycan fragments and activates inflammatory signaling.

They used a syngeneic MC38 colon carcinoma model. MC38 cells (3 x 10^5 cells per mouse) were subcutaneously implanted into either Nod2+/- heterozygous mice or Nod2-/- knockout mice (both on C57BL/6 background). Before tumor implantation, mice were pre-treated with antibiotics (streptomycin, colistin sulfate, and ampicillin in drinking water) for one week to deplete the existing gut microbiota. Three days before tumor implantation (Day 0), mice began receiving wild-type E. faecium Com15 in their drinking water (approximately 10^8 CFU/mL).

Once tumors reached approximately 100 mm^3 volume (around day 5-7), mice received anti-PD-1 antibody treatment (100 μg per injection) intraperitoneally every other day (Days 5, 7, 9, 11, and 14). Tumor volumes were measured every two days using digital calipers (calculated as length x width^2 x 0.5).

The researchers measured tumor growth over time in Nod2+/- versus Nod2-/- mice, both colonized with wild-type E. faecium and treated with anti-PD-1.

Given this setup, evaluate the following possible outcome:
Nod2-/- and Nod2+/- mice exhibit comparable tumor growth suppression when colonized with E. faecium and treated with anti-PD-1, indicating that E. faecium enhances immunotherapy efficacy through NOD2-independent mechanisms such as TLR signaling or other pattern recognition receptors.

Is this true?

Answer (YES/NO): NO